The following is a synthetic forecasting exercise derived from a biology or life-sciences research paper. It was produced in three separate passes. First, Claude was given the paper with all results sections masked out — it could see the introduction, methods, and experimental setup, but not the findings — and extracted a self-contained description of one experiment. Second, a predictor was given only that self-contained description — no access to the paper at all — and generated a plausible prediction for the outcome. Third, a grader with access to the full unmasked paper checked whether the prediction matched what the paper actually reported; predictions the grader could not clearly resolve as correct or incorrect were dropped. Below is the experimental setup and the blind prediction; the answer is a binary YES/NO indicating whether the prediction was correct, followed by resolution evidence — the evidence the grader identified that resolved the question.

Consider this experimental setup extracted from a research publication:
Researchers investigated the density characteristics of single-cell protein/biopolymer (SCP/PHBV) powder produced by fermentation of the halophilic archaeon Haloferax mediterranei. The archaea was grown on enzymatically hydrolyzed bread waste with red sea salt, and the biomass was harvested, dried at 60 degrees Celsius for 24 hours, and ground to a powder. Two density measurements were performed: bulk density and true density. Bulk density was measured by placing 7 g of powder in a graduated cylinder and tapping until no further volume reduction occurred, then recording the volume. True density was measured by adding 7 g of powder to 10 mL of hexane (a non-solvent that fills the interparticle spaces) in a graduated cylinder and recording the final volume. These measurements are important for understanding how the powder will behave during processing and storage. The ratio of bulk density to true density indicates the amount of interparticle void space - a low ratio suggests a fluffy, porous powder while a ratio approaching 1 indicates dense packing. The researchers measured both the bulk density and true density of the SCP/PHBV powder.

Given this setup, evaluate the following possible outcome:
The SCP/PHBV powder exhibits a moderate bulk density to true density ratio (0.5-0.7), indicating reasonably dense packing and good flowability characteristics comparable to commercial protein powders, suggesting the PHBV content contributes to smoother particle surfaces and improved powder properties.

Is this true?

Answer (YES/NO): YES